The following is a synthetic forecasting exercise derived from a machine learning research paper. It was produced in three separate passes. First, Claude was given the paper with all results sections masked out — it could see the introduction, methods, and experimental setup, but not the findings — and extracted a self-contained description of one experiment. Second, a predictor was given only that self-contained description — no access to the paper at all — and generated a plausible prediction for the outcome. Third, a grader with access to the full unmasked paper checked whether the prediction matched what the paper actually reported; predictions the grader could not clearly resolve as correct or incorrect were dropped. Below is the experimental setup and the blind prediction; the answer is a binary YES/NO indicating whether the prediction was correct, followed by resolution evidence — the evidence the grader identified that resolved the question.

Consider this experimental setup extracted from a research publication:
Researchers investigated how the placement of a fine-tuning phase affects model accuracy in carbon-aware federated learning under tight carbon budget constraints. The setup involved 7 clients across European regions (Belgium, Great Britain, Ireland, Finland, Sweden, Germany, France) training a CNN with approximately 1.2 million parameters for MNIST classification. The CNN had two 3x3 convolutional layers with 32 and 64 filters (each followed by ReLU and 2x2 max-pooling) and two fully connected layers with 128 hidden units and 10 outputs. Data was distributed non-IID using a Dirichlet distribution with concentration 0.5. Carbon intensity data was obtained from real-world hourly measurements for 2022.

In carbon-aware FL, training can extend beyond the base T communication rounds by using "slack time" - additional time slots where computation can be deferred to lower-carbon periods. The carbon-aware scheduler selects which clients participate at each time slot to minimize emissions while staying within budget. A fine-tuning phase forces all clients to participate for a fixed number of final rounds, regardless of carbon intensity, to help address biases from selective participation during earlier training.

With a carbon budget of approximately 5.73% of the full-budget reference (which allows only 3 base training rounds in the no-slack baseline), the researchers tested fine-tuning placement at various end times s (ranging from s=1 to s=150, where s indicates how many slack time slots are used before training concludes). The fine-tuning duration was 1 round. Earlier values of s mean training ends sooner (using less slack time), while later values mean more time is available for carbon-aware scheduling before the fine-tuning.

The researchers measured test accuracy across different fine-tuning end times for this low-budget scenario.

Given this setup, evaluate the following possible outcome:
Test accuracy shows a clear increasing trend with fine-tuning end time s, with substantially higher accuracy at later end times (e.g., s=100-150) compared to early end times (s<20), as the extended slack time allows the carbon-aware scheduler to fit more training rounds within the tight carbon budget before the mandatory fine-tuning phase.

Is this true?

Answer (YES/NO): NO